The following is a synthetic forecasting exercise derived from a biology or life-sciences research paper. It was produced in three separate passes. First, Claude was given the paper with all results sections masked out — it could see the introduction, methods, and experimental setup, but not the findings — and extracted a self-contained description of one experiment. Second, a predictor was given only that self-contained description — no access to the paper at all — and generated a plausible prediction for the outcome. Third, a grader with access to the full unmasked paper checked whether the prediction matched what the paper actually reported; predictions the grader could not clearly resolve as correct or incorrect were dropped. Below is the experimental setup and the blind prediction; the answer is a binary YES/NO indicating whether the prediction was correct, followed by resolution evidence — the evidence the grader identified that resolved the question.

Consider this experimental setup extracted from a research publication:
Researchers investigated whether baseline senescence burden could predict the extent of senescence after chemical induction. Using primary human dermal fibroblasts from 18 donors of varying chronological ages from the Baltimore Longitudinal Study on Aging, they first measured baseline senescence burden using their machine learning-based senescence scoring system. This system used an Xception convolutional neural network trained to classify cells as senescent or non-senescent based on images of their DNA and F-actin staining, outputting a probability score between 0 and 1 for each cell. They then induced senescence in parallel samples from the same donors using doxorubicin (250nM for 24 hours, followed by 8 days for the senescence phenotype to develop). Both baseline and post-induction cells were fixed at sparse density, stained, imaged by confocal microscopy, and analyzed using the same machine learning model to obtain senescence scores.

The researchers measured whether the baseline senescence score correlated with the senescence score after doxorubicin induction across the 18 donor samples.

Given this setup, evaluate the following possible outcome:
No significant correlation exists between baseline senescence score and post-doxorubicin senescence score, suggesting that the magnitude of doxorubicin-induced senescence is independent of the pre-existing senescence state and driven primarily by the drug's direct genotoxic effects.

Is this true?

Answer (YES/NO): NO